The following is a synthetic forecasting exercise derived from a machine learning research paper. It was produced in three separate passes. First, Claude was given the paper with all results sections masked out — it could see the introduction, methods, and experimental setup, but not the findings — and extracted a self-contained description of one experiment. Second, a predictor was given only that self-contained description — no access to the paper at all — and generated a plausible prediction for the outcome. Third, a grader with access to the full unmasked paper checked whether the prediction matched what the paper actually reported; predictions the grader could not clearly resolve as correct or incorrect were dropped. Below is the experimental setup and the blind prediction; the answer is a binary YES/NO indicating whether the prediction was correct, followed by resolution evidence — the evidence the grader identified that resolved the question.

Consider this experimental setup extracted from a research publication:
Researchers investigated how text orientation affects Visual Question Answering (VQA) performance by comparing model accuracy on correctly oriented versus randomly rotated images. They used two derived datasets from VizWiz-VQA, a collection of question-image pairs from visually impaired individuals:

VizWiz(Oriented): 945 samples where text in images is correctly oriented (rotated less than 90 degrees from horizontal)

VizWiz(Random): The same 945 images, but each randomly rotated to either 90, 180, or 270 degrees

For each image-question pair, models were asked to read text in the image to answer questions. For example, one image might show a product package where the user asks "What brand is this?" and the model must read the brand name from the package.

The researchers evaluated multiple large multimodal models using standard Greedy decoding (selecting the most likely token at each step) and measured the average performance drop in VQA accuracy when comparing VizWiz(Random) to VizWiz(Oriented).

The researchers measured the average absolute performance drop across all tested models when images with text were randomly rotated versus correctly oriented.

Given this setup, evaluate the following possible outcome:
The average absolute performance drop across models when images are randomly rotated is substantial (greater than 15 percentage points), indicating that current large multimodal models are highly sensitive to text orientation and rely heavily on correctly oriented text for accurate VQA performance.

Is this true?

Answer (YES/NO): NO